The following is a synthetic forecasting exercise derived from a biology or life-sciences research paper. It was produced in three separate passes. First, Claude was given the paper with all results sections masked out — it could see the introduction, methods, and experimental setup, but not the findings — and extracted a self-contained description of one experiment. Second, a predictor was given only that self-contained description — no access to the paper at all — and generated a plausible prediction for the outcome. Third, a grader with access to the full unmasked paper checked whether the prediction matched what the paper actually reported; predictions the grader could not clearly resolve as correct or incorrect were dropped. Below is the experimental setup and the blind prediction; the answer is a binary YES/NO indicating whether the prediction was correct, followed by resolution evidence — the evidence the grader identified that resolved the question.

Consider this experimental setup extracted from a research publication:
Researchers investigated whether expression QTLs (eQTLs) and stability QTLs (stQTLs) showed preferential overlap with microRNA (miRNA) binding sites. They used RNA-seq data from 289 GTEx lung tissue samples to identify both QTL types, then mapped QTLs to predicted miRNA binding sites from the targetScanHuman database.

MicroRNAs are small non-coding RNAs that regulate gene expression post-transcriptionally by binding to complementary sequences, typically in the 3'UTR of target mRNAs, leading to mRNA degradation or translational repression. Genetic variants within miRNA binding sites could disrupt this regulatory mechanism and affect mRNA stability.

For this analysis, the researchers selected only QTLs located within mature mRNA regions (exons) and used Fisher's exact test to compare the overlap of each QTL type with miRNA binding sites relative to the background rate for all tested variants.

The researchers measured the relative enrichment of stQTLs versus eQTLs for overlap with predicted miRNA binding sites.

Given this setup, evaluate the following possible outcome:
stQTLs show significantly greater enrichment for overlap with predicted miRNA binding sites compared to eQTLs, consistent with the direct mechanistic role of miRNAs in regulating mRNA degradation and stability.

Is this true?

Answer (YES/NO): NO